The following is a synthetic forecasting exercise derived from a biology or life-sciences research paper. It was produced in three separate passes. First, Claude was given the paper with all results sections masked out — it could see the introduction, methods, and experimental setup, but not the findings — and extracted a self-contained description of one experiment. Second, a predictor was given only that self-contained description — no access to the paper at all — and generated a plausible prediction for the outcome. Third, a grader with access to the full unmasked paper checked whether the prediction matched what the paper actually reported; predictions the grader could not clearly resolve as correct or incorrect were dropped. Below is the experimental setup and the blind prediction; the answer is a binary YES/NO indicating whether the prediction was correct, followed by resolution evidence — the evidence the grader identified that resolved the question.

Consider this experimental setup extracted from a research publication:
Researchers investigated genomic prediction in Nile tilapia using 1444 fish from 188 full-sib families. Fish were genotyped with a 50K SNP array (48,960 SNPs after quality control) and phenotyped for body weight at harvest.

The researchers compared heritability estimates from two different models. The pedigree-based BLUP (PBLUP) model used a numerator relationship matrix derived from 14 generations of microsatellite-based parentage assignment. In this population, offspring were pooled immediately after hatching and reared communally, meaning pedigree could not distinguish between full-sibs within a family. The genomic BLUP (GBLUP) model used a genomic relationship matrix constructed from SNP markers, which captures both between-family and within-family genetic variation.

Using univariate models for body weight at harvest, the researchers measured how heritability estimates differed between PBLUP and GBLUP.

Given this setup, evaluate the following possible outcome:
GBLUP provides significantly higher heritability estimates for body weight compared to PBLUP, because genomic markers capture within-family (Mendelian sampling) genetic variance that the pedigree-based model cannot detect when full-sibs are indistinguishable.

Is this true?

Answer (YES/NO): NO